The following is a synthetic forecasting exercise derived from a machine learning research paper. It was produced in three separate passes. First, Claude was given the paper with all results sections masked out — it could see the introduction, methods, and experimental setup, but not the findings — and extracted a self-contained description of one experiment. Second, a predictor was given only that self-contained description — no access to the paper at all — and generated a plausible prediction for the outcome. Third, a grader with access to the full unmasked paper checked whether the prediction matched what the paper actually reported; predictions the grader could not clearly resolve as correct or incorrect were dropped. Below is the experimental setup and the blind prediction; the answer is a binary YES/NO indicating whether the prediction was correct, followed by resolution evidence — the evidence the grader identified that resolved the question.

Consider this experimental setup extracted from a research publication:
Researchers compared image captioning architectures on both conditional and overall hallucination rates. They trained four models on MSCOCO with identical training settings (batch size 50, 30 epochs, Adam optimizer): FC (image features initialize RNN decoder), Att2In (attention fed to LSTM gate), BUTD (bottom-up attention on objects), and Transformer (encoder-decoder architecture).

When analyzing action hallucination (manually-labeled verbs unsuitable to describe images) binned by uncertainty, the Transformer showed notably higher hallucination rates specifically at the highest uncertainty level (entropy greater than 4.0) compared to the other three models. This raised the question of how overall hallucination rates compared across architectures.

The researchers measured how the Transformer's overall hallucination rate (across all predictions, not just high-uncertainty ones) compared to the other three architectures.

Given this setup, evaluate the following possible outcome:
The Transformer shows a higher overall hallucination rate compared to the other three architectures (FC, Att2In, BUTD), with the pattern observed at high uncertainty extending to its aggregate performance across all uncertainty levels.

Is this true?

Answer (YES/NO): NO